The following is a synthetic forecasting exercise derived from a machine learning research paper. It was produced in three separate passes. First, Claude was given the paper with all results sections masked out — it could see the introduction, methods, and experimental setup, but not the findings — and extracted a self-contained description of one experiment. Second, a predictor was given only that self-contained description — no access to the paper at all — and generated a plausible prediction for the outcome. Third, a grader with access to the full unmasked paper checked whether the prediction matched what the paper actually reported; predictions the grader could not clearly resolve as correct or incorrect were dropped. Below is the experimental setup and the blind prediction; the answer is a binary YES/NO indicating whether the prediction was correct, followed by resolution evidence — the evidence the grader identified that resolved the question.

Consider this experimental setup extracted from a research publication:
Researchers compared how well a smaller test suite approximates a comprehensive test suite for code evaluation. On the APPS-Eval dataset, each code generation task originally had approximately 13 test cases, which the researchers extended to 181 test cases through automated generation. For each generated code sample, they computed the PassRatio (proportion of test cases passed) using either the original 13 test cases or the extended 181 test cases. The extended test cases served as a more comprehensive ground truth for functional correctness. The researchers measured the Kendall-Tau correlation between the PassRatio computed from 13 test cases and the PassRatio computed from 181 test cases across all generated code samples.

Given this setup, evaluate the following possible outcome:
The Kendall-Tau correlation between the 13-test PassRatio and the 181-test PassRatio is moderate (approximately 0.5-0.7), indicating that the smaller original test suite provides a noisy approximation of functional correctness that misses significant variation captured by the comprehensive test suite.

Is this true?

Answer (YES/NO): NO